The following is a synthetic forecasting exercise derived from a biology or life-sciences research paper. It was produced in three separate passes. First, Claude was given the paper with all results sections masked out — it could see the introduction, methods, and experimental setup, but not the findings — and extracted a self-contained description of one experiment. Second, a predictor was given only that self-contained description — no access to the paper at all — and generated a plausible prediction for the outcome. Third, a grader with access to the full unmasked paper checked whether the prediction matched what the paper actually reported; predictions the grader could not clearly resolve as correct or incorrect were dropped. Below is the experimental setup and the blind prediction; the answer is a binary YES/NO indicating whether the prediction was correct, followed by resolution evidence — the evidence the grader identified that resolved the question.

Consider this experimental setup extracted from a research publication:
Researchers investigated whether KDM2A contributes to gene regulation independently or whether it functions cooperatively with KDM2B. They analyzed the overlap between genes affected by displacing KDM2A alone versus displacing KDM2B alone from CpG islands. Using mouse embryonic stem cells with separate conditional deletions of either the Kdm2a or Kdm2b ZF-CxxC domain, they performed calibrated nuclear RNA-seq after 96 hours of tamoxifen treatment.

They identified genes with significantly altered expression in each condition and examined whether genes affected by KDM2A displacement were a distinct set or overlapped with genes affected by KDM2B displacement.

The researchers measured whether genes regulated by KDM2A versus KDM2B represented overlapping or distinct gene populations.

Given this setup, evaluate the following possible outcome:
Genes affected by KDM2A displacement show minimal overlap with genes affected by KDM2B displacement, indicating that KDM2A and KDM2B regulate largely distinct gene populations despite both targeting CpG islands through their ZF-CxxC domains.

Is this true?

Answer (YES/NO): NO